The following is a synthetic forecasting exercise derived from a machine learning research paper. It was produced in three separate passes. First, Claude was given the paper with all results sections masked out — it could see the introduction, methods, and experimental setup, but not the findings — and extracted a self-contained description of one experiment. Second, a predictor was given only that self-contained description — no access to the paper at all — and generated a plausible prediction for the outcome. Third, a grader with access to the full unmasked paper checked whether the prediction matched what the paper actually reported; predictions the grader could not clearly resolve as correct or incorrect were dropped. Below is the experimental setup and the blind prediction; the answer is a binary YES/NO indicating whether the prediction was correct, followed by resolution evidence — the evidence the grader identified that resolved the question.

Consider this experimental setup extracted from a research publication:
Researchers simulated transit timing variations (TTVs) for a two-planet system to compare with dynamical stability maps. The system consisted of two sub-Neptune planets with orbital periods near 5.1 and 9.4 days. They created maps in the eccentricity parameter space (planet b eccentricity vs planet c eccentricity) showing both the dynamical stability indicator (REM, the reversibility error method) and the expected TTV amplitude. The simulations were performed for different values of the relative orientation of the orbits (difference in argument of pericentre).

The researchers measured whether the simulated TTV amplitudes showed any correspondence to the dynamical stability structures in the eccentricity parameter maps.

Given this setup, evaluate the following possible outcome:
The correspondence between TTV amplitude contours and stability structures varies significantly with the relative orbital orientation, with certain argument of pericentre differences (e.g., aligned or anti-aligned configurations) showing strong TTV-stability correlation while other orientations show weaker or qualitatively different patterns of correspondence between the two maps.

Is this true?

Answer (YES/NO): NO